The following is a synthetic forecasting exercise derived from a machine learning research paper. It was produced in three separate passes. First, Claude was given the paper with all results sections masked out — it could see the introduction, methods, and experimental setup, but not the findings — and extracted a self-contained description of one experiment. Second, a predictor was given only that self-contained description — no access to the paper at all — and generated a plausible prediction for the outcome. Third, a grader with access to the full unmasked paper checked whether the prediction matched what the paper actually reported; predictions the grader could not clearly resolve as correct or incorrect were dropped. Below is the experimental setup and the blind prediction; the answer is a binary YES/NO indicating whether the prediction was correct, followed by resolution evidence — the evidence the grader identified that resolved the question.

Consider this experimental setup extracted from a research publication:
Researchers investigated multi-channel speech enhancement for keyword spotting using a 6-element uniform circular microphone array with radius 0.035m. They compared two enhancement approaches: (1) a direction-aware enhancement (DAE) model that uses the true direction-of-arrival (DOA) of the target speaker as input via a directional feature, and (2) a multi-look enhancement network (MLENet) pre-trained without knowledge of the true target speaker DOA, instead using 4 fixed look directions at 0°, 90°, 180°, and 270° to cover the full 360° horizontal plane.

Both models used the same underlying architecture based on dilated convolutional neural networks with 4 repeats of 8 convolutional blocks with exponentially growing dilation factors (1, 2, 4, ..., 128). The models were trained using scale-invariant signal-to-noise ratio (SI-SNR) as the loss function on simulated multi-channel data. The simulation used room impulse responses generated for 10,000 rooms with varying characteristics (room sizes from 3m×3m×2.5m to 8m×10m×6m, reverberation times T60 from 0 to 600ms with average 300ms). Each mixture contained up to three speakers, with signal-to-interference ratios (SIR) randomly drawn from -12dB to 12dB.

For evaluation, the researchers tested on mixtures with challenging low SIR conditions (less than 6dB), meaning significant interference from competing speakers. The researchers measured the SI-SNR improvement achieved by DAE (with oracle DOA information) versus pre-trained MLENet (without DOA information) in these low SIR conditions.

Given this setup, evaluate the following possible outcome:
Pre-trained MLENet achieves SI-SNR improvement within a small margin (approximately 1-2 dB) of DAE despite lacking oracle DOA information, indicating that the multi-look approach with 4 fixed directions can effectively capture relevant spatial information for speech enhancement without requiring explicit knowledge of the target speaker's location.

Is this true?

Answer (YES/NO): NO